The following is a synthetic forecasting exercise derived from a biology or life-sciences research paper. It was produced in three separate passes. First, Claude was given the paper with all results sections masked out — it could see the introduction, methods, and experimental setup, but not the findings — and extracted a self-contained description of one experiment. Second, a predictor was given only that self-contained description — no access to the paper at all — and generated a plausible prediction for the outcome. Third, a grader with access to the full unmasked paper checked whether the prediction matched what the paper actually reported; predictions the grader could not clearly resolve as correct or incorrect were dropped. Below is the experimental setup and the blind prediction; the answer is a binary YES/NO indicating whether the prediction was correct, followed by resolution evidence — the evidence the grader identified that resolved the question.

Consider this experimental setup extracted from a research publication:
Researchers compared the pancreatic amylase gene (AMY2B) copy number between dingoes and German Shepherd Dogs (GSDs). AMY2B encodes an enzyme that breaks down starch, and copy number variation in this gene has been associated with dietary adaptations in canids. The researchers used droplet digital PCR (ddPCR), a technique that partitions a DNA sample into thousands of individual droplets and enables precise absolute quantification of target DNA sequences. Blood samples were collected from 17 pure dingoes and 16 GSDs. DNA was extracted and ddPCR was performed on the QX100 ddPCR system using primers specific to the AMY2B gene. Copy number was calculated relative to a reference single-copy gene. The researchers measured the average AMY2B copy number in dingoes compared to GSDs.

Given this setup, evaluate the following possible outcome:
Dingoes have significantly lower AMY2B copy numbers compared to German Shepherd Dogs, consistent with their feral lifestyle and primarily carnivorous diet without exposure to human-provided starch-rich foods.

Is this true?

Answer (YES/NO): YES